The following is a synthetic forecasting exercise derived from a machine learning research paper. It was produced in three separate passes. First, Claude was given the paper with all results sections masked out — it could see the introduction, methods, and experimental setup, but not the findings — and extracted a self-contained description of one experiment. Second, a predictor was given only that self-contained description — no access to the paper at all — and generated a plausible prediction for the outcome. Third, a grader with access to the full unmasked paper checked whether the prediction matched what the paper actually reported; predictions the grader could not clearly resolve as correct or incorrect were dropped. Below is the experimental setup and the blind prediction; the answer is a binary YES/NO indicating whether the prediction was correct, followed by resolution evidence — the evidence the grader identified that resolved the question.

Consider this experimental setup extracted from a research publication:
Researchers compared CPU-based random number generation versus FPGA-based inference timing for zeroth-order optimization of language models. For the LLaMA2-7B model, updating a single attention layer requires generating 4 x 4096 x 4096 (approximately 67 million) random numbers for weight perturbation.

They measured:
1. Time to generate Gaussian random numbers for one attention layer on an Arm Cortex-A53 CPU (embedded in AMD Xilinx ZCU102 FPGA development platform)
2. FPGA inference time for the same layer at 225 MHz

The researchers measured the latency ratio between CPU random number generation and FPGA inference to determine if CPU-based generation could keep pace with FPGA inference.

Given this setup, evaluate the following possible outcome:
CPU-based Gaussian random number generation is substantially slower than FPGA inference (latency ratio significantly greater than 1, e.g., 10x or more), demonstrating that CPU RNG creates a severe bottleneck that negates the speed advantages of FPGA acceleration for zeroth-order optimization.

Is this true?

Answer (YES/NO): YES